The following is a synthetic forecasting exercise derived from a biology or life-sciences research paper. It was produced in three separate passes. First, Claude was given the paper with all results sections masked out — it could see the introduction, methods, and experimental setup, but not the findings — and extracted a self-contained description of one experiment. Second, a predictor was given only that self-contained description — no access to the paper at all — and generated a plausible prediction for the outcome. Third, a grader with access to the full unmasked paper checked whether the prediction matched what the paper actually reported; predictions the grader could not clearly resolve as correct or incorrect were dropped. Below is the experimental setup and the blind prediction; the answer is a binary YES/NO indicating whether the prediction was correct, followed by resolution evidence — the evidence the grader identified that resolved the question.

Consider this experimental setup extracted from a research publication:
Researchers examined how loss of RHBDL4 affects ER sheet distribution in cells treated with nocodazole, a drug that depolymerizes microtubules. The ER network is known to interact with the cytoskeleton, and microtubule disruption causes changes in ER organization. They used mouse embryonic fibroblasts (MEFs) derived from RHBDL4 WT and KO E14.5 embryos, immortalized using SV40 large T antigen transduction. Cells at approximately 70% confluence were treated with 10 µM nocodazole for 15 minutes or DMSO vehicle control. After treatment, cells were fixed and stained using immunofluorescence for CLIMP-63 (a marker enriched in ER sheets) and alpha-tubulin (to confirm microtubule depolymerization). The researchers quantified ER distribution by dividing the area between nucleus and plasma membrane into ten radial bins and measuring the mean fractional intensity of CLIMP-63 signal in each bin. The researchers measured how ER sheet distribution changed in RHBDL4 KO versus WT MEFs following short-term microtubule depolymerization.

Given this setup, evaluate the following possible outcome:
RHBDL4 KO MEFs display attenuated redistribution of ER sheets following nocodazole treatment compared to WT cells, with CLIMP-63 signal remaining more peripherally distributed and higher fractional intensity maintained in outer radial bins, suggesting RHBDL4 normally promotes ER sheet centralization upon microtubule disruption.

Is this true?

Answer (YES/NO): NO